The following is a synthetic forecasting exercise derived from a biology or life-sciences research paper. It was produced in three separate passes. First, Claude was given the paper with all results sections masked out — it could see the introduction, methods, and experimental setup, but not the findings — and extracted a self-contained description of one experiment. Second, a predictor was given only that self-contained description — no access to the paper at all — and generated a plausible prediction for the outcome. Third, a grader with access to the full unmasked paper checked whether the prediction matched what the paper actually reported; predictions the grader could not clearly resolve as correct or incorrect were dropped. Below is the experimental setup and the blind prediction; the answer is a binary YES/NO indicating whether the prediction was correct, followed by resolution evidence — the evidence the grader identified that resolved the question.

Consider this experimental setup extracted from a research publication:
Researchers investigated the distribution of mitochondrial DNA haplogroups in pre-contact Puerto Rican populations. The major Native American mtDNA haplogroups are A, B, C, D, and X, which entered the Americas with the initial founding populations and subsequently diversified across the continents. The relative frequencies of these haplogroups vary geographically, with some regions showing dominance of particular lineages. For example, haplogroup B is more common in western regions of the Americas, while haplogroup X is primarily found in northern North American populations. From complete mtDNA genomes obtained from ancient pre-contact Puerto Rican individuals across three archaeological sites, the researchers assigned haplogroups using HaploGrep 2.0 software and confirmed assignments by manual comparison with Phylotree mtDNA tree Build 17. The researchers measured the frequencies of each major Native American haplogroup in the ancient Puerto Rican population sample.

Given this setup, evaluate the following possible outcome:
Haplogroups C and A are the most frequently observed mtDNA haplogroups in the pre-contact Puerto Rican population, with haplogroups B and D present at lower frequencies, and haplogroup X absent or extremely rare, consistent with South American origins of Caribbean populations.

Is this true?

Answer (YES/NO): NO